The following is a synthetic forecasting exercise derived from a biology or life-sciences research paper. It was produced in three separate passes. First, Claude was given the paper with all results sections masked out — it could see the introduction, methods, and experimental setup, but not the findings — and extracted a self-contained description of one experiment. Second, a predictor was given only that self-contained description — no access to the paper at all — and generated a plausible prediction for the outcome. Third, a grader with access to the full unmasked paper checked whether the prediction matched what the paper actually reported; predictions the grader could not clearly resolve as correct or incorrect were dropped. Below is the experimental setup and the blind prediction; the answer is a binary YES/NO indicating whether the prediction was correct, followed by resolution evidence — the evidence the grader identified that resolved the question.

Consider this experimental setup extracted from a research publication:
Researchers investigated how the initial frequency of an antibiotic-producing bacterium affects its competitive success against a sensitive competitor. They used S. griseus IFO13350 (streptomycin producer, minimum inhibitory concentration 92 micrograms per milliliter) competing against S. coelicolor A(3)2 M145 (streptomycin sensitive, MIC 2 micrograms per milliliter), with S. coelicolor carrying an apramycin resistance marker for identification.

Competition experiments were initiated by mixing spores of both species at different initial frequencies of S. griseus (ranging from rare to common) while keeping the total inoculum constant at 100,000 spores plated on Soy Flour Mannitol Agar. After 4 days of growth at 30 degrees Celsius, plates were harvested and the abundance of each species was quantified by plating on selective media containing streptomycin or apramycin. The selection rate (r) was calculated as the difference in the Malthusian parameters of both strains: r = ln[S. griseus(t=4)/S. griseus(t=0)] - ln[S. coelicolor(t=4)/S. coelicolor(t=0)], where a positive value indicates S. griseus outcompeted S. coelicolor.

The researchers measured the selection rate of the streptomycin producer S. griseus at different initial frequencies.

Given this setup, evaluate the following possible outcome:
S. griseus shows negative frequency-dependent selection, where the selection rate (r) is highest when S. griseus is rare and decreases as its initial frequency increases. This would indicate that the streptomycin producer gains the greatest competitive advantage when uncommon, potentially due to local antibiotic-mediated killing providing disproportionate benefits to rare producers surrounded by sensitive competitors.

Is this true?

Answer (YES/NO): NO